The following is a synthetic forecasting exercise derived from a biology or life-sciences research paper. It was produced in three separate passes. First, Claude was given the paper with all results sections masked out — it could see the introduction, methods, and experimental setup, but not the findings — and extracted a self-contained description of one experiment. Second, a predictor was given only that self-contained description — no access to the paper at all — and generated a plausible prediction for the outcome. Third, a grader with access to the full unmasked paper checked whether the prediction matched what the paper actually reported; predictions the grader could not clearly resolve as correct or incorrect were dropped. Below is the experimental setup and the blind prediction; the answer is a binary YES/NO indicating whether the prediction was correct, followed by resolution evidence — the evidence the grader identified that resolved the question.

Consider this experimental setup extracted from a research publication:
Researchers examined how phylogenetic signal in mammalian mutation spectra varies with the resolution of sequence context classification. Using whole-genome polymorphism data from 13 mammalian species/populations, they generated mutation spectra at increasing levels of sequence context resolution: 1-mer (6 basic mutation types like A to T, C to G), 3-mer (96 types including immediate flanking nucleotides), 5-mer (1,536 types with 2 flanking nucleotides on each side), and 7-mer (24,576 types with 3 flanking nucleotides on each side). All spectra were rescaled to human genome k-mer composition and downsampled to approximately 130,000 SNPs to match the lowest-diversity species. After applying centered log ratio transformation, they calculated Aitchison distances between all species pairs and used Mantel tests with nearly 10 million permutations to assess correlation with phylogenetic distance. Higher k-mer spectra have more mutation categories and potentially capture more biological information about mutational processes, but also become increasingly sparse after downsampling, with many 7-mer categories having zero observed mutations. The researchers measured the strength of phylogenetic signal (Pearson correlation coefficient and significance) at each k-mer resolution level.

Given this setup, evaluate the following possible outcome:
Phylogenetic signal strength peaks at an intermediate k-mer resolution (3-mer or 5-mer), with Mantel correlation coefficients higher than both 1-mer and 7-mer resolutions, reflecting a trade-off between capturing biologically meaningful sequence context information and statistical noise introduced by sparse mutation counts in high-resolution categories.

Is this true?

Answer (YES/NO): YES